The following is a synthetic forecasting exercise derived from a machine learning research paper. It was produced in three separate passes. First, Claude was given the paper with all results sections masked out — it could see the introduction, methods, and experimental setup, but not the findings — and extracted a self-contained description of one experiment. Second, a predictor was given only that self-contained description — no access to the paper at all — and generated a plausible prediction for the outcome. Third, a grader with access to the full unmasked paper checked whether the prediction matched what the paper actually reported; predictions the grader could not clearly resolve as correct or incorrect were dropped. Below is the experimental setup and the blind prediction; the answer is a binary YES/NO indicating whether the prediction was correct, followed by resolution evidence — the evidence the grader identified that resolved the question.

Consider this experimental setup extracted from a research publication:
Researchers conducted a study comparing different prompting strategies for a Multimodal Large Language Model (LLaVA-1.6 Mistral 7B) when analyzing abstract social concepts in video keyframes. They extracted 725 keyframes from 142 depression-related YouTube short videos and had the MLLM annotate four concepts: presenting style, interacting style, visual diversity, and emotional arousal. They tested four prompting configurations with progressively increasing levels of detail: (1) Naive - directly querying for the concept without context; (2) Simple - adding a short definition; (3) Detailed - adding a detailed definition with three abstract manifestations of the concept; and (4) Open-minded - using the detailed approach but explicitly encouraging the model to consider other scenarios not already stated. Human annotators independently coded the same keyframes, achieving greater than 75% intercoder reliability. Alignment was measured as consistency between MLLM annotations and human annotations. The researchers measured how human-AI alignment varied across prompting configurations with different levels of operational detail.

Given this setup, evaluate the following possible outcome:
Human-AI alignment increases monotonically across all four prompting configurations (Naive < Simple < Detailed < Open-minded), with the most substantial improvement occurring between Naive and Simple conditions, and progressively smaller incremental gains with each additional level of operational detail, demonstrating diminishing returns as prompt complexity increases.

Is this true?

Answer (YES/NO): NO